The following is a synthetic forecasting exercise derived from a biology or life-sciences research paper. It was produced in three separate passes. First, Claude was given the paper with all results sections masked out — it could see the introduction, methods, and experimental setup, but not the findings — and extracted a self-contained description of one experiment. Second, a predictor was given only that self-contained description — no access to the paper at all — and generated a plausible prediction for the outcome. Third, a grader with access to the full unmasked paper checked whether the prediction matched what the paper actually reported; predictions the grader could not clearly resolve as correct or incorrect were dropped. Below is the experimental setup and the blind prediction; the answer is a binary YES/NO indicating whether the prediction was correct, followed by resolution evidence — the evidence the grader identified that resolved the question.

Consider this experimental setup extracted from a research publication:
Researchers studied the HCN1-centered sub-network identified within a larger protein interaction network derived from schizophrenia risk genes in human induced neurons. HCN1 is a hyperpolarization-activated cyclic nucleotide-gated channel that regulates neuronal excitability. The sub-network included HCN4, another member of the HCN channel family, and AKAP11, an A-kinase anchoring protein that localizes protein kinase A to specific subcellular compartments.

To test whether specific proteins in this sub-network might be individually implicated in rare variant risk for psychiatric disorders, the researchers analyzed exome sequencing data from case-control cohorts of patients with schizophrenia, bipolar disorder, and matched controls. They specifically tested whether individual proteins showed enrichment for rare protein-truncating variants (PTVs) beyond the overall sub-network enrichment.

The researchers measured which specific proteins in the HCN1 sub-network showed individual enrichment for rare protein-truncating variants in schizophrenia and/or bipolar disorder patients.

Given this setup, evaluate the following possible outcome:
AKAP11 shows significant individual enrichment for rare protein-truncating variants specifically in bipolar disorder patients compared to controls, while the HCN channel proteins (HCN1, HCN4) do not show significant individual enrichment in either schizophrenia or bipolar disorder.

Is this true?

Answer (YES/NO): NO